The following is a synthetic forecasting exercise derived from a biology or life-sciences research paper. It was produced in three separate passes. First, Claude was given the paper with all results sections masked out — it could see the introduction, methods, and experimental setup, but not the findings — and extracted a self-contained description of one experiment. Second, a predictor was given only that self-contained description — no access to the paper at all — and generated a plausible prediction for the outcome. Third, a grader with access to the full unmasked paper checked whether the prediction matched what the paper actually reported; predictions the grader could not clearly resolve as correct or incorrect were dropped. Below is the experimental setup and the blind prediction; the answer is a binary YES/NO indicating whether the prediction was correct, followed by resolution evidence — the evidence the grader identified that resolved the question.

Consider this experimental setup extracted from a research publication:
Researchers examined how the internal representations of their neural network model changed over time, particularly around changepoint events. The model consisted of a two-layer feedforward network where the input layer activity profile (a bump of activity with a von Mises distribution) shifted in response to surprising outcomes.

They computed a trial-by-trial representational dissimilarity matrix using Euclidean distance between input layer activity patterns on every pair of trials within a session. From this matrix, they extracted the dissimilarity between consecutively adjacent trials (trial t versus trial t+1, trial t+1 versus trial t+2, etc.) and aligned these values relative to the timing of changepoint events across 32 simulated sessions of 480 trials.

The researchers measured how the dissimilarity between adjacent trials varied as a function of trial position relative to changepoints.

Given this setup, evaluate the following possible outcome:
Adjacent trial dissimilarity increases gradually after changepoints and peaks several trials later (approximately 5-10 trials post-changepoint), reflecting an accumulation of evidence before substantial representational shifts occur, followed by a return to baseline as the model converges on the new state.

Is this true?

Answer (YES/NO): NO